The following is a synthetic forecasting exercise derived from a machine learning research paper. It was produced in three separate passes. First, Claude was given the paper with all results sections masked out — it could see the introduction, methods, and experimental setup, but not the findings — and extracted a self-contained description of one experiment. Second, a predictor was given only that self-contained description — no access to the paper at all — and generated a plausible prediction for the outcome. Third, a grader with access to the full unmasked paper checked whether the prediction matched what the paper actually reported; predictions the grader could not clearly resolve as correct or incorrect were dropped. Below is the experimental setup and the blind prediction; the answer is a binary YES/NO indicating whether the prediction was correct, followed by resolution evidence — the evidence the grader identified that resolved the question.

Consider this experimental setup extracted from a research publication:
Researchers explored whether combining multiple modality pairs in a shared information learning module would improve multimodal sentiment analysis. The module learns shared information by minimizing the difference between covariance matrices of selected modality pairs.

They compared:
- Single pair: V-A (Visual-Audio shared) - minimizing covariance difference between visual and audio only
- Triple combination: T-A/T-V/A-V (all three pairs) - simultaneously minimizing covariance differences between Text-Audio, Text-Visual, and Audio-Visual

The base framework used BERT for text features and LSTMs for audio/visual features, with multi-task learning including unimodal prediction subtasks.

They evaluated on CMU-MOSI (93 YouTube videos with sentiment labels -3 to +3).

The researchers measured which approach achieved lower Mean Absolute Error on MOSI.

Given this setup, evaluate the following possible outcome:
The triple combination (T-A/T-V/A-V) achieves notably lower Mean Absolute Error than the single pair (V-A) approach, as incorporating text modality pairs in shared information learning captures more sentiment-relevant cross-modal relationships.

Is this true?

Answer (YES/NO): NO